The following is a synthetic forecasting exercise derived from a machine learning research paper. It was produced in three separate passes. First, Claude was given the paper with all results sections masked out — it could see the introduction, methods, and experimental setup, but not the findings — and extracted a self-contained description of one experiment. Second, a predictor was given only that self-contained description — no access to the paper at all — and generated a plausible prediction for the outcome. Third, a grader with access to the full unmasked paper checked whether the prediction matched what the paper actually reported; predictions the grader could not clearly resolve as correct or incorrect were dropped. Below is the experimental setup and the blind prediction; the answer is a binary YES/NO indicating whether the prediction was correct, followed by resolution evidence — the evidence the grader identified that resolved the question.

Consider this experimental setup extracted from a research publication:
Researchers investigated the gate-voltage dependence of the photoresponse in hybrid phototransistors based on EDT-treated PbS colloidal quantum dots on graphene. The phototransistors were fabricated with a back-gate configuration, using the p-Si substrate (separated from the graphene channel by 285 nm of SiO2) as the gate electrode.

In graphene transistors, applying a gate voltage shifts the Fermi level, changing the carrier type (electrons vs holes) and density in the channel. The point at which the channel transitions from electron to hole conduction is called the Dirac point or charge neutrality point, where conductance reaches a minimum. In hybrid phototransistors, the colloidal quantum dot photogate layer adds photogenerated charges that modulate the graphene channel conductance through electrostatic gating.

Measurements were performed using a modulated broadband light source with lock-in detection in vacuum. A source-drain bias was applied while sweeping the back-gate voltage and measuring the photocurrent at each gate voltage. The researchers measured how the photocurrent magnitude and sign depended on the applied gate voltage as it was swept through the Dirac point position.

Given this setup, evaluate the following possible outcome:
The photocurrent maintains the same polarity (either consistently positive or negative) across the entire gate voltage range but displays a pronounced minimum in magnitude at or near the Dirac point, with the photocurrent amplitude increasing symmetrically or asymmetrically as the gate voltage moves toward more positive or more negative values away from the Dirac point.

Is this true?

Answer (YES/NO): NO